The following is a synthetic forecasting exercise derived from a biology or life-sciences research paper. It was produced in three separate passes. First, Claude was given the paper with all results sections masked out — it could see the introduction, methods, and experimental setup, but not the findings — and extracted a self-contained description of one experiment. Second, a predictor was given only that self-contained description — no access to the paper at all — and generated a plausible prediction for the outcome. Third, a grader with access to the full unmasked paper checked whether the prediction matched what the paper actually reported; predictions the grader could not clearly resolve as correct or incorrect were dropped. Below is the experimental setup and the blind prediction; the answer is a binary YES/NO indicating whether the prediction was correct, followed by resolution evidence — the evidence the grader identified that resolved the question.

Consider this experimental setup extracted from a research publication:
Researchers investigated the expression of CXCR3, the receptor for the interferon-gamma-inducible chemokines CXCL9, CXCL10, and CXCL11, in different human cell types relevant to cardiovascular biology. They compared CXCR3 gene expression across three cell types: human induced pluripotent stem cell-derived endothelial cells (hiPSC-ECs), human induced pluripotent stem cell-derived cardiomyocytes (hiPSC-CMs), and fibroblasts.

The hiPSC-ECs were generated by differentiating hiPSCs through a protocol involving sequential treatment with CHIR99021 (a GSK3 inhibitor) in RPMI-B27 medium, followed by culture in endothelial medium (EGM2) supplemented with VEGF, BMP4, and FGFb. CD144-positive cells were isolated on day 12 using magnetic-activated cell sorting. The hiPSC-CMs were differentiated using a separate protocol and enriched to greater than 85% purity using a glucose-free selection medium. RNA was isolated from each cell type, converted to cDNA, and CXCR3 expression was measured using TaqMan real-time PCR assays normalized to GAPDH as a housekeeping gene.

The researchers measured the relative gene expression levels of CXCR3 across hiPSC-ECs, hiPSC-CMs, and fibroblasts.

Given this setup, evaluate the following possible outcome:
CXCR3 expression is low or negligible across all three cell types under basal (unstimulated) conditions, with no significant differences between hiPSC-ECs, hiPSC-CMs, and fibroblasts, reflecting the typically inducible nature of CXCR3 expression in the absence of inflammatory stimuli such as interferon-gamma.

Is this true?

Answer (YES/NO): NO